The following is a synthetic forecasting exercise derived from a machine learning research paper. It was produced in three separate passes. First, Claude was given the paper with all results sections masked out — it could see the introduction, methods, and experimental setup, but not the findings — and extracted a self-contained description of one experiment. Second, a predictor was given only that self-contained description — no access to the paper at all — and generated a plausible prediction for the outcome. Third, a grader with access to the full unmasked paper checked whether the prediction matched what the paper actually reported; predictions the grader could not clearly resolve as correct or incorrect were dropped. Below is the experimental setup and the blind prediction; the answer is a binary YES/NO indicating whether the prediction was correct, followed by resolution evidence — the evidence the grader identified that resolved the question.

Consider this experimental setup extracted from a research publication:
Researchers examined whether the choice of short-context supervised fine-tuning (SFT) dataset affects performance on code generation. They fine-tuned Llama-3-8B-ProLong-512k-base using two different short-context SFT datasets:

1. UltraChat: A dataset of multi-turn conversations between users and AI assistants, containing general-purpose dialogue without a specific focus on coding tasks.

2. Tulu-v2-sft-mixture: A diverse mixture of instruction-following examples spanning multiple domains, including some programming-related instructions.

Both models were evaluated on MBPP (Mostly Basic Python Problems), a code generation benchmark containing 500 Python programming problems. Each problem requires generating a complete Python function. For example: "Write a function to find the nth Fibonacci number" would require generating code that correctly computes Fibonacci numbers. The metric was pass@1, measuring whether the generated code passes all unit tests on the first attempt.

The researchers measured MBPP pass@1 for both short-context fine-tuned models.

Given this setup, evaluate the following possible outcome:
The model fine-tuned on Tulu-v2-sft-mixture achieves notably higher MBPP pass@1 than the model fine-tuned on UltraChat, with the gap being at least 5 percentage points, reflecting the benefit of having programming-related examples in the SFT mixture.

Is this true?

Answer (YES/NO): YES